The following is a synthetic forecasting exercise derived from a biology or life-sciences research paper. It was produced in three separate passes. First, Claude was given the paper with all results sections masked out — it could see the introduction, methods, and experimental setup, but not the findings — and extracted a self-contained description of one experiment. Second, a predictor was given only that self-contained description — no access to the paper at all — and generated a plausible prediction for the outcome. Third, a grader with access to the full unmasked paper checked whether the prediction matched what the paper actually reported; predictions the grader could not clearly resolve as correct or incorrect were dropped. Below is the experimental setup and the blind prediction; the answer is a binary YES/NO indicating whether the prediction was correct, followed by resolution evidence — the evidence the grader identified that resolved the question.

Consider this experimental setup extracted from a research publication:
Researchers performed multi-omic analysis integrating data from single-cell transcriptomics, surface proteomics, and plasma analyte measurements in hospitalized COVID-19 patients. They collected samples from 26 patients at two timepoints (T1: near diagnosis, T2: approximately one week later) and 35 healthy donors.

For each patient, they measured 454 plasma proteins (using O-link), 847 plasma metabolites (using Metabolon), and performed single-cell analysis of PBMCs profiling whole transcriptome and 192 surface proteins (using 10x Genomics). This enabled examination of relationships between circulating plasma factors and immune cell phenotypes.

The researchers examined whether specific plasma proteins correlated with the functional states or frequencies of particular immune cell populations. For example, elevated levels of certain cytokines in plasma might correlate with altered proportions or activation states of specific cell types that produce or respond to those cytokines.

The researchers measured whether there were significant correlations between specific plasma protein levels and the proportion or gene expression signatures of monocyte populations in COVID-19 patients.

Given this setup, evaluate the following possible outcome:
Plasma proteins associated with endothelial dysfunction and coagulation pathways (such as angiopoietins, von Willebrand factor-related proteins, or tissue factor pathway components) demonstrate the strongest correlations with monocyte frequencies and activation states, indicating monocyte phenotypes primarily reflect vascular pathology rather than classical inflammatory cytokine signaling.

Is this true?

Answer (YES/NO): NO